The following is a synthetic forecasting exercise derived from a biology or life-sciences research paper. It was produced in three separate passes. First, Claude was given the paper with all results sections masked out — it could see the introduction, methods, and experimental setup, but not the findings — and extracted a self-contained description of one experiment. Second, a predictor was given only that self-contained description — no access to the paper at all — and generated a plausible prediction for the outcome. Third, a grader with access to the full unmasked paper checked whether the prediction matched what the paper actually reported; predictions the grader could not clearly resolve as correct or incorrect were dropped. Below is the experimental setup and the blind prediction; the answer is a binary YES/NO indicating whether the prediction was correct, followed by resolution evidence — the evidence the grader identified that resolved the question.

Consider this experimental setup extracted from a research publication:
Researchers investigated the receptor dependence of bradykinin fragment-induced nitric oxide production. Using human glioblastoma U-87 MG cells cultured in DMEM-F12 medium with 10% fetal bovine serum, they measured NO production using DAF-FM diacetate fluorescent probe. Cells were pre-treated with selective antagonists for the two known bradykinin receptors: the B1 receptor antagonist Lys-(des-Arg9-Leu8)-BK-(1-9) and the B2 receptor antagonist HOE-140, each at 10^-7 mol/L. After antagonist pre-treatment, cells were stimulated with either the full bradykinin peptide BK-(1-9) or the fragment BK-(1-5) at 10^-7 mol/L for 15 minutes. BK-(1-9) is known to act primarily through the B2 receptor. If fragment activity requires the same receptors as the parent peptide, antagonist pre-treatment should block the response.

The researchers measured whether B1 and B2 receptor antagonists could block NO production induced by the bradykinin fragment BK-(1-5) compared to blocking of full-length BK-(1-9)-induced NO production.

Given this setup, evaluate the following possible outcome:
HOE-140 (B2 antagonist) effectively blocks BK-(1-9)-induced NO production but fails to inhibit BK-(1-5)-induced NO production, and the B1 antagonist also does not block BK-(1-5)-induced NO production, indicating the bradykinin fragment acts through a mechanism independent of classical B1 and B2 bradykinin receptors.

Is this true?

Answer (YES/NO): YES